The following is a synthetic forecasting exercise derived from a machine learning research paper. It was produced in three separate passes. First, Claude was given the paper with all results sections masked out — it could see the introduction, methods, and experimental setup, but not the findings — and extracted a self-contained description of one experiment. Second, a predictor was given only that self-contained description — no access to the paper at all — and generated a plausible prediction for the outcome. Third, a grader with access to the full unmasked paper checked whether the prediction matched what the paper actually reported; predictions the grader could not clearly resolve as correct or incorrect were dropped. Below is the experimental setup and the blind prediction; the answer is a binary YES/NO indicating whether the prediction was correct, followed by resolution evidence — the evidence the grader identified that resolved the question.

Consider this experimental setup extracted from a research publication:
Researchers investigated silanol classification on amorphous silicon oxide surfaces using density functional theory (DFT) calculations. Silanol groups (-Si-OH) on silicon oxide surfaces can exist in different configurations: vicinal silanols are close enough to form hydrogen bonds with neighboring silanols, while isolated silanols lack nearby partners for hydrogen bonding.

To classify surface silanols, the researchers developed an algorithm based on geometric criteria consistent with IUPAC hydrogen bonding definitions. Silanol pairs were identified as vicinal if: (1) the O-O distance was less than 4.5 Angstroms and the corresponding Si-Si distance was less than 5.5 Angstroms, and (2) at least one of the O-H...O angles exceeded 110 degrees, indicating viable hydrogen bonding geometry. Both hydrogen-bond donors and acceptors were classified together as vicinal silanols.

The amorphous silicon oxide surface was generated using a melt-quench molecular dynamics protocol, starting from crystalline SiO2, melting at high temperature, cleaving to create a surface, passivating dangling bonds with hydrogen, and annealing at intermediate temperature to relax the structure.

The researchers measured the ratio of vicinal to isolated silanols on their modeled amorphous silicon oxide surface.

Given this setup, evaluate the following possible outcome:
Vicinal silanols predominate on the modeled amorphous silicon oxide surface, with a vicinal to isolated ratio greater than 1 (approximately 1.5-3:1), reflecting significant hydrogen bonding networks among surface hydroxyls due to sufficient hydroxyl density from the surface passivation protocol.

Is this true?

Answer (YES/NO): YES